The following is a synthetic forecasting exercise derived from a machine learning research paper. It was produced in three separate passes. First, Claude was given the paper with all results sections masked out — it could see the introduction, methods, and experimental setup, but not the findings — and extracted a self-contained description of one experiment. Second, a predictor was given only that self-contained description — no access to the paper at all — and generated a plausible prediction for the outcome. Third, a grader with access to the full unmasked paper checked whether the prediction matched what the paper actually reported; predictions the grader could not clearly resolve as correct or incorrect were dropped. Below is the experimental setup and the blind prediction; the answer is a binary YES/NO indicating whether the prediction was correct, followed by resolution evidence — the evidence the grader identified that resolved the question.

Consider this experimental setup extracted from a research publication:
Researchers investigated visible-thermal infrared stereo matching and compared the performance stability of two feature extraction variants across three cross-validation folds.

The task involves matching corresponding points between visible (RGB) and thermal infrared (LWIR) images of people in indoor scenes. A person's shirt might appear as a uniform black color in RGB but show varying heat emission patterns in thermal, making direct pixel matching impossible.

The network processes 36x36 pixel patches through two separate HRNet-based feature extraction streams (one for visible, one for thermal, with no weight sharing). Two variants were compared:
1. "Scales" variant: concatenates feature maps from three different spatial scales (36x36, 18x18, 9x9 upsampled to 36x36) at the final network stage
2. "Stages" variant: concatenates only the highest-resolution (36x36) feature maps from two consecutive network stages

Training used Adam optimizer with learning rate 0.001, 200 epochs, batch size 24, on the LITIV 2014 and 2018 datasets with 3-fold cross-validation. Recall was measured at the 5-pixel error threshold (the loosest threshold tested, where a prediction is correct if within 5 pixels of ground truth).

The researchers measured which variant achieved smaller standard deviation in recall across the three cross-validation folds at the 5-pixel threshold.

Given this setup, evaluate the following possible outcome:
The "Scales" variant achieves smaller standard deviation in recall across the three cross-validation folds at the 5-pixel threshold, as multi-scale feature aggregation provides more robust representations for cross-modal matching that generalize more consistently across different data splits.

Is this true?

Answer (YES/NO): NO